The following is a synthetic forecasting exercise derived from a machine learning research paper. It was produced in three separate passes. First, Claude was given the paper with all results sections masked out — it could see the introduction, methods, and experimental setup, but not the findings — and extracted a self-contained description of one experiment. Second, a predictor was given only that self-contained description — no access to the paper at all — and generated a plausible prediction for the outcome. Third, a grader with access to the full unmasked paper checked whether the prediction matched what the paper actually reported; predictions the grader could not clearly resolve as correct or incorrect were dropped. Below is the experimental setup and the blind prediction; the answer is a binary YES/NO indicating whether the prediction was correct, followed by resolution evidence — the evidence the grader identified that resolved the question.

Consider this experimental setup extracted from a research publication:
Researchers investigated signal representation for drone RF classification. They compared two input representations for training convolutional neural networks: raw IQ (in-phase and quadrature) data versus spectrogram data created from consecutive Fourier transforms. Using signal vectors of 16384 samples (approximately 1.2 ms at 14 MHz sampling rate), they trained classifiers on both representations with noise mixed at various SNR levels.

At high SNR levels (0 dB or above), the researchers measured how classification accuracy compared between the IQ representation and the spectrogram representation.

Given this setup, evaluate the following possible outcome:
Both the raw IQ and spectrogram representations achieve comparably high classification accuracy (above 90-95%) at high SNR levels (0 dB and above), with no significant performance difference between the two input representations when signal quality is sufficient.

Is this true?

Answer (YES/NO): YES